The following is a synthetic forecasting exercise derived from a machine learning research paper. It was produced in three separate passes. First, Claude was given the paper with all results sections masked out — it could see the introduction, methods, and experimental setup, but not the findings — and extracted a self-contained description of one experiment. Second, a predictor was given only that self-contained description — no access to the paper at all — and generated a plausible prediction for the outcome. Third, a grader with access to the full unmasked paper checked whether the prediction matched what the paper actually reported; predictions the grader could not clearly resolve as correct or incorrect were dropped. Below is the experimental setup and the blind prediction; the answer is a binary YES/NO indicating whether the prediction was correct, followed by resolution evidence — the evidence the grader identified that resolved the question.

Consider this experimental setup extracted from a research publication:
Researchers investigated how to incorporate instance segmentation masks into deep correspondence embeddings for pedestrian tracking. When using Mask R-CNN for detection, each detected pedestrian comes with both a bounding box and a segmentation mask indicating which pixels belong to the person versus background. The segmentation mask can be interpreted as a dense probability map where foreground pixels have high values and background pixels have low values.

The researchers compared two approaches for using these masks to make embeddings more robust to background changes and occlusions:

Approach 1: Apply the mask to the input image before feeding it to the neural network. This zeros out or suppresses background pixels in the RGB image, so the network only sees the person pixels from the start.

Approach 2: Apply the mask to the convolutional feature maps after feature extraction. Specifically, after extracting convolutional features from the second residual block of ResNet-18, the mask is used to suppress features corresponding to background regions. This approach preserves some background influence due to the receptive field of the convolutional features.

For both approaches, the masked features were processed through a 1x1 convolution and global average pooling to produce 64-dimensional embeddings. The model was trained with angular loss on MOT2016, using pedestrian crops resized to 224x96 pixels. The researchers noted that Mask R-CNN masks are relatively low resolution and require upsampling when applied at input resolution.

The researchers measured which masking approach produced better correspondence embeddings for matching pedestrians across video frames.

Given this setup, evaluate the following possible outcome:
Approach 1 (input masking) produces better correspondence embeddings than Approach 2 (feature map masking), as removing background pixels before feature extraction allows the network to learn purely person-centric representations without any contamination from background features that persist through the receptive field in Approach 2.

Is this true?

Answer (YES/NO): NO